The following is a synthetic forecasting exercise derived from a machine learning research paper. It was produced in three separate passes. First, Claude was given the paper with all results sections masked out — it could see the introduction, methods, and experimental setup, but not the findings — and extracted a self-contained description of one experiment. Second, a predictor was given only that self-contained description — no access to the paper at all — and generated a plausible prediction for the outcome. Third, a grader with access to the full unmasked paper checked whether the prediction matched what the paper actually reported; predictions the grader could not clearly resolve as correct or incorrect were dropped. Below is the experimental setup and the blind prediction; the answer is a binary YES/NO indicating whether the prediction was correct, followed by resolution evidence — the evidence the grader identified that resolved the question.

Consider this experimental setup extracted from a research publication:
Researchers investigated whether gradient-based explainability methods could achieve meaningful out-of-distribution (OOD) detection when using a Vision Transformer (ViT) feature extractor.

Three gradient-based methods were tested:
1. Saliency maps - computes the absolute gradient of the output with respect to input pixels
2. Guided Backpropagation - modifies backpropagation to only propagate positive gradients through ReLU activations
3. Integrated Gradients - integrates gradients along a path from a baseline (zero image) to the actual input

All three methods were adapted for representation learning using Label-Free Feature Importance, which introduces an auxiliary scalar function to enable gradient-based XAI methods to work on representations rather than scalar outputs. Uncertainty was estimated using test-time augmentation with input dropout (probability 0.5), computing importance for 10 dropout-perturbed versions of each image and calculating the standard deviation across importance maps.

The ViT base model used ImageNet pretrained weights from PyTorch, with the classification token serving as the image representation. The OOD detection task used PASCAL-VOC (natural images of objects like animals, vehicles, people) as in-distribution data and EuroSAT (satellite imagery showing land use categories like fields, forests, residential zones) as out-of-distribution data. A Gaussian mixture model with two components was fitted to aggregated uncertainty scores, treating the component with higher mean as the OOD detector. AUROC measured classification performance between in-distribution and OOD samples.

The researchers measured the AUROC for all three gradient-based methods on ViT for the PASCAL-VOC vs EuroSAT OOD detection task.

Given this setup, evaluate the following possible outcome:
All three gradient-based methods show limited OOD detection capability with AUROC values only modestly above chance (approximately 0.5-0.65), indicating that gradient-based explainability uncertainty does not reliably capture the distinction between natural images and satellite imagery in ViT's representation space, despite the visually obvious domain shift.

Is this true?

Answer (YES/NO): NO